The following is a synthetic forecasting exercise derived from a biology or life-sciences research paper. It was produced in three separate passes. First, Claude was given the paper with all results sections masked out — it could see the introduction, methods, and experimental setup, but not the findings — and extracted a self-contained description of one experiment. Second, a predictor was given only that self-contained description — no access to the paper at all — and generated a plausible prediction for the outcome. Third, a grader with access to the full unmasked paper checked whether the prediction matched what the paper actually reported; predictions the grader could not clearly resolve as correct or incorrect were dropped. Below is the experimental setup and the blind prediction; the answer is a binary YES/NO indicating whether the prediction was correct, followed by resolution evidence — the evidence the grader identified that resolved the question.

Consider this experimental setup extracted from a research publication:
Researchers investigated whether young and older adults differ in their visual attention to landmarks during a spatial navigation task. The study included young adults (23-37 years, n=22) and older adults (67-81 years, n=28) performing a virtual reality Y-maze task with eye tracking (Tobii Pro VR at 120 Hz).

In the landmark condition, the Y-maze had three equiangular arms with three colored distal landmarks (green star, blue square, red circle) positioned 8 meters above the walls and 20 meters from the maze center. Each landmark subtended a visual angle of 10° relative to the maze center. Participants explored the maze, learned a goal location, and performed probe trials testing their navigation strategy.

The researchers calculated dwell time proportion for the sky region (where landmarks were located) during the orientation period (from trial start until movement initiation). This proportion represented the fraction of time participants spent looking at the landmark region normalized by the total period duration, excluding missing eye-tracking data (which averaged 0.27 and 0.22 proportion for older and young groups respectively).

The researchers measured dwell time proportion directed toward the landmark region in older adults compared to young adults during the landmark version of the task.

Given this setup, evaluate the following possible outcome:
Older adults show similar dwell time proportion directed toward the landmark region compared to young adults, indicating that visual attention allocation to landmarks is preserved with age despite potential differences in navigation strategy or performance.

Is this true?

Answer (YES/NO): YES